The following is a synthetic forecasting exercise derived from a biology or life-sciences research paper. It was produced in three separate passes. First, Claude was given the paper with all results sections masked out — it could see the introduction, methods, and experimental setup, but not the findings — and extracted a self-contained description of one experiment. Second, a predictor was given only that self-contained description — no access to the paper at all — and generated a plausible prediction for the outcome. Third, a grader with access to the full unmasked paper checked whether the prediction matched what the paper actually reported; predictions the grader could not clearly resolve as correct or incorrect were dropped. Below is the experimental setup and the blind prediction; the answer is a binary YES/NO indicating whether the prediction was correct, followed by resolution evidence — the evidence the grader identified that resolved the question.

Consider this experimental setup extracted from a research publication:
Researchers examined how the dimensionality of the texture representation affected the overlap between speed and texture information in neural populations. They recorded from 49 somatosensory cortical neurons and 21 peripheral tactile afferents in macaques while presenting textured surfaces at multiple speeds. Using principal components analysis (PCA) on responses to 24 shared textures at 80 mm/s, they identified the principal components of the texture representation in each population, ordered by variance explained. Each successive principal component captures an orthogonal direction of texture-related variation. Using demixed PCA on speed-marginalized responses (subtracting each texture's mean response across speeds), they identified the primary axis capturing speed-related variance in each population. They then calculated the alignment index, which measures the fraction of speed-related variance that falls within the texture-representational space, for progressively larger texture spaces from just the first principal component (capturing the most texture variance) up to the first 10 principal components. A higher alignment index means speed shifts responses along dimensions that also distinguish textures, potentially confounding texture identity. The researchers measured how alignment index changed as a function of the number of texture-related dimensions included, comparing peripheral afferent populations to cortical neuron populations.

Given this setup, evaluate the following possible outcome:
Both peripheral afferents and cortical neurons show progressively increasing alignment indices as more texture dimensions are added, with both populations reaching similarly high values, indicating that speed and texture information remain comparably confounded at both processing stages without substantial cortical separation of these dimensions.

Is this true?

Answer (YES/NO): NO